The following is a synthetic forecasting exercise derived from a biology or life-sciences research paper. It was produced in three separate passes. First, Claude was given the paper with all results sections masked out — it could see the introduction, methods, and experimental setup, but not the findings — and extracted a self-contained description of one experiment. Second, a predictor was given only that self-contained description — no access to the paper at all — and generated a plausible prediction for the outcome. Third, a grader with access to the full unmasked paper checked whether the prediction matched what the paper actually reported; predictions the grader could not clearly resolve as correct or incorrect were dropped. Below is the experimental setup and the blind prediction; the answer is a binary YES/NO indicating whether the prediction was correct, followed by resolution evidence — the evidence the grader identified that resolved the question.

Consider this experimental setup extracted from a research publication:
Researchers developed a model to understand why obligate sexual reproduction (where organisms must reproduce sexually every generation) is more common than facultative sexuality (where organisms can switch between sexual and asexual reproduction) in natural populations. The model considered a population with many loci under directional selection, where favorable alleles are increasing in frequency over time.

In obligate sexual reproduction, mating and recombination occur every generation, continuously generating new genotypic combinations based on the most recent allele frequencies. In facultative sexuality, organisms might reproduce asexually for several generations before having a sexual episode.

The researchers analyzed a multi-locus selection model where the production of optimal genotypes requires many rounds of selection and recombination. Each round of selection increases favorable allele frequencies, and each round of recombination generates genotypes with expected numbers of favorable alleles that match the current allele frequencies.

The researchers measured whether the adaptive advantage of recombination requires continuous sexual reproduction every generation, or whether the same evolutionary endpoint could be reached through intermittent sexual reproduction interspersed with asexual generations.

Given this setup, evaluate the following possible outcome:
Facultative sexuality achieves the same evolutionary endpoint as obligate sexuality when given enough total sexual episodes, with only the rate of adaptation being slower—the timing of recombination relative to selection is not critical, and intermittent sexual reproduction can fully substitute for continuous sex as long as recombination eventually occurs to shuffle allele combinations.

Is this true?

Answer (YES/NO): NO